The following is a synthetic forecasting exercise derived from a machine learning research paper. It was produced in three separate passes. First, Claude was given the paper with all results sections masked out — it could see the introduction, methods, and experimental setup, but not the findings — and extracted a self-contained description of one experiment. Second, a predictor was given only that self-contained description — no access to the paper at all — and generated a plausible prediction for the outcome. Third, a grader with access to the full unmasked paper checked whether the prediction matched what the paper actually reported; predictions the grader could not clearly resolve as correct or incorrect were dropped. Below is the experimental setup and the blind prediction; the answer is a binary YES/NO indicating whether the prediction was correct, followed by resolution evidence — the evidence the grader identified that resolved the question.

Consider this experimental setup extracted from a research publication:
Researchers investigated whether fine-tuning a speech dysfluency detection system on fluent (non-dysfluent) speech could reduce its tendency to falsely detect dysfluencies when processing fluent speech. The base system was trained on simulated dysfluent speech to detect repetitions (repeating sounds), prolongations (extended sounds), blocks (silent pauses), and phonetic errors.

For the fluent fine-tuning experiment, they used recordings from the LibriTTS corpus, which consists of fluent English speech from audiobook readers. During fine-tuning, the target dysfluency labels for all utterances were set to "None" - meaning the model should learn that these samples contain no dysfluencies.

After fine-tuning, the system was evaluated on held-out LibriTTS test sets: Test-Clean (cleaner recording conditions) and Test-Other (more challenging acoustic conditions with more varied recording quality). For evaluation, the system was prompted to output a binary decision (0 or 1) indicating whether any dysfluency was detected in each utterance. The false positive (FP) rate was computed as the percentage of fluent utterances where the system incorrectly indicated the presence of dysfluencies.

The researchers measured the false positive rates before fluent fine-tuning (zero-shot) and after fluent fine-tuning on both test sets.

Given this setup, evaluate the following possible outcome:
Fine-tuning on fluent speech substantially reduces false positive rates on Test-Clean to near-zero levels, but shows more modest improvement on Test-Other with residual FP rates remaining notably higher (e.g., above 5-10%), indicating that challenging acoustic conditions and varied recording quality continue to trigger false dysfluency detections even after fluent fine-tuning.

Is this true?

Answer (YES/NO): NO